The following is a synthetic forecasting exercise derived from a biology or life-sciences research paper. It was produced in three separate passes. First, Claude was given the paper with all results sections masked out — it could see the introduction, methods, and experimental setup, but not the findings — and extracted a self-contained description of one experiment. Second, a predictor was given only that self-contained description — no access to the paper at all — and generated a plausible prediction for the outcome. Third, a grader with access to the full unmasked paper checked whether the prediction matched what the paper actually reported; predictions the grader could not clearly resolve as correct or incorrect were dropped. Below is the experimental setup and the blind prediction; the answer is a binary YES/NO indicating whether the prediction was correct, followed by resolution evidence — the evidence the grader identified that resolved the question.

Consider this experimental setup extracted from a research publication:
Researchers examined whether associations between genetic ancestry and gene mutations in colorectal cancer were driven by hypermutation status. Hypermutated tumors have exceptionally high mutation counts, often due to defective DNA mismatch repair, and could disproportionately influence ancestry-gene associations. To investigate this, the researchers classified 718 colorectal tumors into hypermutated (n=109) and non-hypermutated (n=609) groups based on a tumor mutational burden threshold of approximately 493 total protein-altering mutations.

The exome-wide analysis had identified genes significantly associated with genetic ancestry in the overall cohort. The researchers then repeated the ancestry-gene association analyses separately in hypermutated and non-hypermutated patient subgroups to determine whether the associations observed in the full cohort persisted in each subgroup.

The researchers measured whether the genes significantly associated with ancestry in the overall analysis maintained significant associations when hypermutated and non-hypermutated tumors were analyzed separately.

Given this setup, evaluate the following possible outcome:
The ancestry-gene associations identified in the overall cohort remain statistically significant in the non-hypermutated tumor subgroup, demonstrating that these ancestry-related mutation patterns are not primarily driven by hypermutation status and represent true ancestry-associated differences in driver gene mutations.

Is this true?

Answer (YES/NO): YES